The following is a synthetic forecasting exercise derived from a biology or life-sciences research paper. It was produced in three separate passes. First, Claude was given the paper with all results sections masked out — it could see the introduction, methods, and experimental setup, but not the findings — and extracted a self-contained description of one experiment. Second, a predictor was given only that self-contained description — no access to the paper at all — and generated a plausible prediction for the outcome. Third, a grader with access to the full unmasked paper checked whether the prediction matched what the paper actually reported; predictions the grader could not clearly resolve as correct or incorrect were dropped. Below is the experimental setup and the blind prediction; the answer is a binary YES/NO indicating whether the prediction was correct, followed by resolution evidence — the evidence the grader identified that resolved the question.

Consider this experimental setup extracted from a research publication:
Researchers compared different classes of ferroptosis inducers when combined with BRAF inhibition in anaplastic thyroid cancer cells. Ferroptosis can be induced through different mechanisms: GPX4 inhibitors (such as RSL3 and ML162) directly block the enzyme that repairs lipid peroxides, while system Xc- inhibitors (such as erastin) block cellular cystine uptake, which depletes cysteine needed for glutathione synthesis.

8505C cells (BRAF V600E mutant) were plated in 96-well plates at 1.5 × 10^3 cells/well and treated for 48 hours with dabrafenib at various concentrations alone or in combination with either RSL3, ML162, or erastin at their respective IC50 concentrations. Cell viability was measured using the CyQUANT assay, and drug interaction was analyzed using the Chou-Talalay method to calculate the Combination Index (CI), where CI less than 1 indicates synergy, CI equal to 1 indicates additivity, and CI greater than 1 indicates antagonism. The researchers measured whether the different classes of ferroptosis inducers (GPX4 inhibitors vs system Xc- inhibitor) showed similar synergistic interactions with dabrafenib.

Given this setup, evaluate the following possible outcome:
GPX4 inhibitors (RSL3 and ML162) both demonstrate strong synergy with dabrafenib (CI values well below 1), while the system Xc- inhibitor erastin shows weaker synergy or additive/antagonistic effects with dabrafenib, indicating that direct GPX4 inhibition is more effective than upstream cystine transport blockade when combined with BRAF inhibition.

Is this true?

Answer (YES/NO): NO